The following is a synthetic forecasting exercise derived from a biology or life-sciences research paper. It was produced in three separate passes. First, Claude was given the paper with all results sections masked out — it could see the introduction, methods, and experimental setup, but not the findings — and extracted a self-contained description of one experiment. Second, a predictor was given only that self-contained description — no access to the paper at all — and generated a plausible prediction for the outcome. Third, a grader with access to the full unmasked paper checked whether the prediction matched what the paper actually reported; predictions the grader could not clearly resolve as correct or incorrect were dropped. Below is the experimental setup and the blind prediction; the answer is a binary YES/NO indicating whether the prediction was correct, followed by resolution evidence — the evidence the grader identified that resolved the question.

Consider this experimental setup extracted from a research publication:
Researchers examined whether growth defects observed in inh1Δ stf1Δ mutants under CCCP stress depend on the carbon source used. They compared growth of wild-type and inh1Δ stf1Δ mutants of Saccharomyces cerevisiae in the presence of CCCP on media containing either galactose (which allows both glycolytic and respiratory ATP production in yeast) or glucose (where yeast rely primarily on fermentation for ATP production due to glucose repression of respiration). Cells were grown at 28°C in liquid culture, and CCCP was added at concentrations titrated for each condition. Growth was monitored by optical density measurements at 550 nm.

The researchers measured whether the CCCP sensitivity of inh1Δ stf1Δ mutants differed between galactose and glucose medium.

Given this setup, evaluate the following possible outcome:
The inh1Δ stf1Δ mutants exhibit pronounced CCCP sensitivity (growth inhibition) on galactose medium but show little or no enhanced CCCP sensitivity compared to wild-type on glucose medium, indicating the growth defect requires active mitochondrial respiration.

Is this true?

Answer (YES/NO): NO